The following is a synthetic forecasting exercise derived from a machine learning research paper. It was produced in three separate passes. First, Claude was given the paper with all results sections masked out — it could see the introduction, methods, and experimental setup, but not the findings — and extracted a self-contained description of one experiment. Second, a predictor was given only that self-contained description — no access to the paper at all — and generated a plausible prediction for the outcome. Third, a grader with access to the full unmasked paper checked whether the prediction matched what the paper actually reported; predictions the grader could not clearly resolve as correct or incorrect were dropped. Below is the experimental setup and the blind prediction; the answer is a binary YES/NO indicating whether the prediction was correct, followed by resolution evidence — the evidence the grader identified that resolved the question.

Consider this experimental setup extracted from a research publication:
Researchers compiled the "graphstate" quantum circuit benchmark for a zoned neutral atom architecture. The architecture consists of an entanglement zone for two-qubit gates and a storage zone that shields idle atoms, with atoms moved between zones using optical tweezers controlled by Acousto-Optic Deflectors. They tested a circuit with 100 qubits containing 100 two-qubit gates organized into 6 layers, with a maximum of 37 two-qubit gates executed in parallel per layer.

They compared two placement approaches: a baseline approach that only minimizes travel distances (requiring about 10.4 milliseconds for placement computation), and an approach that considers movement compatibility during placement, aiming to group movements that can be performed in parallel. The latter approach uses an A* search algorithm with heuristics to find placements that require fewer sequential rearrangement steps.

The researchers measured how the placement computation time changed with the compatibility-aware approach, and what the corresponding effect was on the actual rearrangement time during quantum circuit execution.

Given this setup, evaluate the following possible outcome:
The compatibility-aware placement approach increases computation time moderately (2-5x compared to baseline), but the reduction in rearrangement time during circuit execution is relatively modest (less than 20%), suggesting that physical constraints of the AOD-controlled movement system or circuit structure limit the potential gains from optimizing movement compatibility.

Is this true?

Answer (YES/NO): NO